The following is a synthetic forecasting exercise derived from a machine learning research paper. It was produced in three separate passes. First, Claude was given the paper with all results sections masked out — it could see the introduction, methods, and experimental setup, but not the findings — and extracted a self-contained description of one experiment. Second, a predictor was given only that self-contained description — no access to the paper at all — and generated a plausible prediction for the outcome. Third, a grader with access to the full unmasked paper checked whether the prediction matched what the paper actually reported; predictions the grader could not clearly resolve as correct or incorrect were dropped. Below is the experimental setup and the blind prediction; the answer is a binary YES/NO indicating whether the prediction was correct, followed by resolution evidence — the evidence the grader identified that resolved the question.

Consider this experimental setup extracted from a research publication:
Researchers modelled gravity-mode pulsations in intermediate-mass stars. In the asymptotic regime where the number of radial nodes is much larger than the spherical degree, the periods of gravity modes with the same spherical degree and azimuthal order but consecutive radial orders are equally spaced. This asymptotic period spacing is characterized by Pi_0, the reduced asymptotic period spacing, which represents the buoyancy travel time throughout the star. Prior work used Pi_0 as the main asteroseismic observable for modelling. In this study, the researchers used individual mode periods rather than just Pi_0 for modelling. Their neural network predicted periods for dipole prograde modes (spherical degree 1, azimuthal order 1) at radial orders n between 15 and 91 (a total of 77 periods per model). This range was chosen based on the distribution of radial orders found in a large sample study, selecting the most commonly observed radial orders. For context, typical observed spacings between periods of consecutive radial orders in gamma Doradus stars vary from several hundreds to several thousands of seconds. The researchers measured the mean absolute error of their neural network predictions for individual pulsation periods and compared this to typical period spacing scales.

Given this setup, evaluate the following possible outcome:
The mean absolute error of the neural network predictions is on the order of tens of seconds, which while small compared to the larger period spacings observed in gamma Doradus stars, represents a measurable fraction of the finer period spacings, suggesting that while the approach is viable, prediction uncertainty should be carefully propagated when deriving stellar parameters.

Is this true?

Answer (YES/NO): NO